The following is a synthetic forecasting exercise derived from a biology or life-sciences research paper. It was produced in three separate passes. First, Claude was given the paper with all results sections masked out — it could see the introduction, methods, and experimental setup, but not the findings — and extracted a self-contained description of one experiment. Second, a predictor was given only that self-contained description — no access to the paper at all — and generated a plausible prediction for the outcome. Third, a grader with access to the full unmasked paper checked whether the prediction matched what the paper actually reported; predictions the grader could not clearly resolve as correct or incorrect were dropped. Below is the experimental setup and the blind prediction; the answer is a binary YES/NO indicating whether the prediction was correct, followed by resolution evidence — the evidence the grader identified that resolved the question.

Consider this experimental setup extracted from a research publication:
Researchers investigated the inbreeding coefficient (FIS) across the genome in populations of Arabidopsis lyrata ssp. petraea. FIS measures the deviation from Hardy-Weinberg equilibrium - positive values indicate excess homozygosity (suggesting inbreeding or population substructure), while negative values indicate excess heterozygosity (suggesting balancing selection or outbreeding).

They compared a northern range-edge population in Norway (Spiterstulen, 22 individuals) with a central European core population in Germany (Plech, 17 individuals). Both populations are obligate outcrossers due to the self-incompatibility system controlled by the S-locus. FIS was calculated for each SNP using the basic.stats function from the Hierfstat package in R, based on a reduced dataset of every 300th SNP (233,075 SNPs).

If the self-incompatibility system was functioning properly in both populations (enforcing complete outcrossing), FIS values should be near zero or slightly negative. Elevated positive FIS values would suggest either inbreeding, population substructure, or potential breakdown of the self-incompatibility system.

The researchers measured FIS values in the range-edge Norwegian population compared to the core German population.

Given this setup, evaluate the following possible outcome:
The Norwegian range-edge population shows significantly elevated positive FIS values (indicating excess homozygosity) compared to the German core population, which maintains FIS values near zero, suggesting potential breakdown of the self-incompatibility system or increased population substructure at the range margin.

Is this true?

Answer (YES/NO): NO